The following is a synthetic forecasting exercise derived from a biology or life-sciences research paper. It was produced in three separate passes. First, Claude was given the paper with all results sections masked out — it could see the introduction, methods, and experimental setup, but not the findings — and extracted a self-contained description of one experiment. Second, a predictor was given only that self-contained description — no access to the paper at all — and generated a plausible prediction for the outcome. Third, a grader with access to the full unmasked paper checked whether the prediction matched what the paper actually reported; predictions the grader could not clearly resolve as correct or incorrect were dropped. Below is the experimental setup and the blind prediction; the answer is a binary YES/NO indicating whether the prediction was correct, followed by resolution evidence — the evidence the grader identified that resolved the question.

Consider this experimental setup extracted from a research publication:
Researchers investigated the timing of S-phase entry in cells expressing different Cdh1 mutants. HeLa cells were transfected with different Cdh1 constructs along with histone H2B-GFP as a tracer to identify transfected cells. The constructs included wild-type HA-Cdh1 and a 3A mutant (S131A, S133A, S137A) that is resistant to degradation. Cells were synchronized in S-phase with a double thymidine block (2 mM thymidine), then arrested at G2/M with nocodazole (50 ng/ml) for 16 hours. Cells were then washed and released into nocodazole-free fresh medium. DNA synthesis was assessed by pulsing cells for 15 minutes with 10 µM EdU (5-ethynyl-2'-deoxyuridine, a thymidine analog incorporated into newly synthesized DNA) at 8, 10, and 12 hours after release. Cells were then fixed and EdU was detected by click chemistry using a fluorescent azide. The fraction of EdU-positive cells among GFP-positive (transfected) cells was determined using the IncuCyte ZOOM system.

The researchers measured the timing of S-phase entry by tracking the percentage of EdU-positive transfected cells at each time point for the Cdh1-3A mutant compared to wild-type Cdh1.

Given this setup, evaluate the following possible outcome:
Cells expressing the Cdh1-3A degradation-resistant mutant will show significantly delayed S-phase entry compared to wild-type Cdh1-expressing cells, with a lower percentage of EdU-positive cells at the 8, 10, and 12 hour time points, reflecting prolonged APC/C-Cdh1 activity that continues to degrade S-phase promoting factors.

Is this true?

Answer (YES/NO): YES